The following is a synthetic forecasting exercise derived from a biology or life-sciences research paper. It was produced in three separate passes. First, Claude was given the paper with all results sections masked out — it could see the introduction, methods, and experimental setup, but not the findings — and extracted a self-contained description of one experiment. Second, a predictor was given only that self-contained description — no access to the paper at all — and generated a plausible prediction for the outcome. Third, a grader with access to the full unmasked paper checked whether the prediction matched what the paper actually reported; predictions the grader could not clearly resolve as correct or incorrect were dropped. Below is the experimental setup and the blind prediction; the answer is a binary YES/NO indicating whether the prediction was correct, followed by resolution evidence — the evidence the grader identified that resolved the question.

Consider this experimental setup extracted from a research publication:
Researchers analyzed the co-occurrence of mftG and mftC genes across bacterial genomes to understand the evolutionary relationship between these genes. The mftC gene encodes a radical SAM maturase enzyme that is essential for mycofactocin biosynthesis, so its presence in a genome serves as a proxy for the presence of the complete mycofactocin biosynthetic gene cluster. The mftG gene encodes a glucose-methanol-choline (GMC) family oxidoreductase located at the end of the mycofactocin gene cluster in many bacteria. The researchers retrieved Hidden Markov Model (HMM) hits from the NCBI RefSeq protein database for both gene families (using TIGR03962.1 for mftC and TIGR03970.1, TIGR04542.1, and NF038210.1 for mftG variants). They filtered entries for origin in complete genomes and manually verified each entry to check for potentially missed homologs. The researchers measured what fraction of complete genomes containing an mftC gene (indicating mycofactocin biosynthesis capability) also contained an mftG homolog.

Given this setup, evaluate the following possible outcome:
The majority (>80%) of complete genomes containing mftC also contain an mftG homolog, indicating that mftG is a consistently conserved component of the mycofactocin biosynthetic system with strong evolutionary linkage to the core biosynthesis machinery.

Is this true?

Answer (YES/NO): NO